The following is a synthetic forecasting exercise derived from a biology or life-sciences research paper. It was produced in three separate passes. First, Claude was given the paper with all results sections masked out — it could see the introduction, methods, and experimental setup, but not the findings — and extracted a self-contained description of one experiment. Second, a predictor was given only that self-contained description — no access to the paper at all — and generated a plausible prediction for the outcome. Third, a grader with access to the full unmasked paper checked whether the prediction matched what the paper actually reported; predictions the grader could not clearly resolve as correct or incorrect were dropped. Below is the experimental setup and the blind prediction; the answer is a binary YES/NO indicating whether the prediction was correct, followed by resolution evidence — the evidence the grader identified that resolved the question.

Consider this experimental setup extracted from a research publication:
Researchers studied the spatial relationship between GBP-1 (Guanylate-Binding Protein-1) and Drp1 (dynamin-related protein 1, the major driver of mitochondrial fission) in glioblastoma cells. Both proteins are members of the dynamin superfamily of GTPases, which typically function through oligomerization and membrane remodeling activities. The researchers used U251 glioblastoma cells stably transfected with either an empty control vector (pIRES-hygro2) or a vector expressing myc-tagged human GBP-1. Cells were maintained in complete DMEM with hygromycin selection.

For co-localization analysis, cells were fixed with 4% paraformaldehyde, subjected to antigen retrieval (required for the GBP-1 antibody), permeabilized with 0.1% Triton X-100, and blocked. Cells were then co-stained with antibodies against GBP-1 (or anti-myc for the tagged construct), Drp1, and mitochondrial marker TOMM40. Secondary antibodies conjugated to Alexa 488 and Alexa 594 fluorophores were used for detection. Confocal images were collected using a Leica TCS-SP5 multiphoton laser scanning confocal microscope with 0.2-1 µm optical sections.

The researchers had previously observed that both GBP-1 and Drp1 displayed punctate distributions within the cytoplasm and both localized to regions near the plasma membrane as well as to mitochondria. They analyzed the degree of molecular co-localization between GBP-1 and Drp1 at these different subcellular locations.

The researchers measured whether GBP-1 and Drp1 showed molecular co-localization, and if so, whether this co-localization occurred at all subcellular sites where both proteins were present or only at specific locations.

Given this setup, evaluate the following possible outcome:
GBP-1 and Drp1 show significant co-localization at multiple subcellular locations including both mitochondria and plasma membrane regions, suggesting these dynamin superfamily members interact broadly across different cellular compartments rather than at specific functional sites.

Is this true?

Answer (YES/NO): NO